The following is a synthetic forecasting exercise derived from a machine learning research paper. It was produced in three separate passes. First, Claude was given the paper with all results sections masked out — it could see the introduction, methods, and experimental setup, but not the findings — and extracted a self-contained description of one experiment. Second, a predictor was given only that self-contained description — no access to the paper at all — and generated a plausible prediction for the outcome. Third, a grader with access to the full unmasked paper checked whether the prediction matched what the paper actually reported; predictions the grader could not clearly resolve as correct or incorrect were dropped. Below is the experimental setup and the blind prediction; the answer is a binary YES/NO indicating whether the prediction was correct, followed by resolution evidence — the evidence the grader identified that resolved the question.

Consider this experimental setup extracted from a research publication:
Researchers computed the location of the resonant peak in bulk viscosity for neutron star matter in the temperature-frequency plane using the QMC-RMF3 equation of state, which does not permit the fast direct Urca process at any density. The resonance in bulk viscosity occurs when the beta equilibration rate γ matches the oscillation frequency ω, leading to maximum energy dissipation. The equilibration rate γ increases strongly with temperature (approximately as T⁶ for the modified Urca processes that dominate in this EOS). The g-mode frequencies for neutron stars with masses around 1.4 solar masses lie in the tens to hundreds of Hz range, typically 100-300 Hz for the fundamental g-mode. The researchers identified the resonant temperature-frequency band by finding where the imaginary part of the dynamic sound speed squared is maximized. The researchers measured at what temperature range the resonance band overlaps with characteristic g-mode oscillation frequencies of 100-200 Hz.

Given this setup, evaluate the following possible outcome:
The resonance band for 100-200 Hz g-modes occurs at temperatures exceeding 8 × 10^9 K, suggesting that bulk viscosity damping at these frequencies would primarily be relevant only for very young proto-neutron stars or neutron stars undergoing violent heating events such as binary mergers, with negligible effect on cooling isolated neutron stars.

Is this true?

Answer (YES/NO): YES